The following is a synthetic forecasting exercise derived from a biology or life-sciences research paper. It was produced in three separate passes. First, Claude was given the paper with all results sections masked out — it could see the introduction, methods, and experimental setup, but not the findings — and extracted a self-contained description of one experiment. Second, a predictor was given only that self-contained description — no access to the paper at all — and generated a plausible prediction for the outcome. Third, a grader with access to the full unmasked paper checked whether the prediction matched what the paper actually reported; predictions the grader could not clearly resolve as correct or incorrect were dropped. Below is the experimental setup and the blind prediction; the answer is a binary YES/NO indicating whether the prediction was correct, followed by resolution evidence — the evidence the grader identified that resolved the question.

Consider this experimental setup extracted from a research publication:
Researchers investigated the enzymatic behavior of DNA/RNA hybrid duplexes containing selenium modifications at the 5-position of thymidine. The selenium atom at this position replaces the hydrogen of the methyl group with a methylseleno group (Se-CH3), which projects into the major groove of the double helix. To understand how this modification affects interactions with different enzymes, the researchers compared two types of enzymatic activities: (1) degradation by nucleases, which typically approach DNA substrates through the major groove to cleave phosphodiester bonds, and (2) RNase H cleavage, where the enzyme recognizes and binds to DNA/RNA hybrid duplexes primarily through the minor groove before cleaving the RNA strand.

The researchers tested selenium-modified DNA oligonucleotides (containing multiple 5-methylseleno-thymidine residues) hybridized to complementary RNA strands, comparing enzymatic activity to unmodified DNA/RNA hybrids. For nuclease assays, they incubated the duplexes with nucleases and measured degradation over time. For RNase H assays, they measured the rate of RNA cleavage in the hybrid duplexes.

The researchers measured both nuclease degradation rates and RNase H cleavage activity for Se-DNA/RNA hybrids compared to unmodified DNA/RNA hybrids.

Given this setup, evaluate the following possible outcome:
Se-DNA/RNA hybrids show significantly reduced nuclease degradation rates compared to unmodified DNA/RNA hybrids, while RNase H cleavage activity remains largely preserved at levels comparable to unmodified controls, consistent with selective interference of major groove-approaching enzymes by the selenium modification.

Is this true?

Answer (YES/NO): YES